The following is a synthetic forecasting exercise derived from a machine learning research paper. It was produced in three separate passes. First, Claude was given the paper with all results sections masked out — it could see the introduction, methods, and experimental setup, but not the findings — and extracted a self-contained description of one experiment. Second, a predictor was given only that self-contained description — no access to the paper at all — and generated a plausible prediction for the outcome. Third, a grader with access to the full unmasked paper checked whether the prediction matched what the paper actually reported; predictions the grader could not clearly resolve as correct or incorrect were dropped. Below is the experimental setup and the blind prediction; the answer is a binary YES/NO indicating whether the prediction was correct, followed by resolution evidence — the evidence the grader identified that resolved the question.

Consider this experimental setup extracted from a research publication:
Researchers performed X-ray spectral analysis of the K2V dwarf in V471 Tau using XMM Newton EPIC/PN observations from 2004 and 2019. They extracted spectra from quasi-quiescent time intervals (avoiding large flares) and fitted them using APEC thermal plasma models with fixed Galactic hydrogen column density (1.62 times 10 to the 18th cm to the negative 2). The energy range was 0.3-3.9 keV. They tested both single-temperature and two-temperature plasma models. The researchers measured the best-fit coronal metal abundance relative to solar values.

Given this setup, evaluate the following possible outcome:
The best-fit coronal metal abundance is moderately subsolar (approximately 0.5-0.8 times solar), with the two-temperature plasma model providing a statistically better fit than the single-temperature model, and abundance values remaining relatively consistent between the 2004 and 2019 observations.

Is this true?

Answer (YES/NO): NO